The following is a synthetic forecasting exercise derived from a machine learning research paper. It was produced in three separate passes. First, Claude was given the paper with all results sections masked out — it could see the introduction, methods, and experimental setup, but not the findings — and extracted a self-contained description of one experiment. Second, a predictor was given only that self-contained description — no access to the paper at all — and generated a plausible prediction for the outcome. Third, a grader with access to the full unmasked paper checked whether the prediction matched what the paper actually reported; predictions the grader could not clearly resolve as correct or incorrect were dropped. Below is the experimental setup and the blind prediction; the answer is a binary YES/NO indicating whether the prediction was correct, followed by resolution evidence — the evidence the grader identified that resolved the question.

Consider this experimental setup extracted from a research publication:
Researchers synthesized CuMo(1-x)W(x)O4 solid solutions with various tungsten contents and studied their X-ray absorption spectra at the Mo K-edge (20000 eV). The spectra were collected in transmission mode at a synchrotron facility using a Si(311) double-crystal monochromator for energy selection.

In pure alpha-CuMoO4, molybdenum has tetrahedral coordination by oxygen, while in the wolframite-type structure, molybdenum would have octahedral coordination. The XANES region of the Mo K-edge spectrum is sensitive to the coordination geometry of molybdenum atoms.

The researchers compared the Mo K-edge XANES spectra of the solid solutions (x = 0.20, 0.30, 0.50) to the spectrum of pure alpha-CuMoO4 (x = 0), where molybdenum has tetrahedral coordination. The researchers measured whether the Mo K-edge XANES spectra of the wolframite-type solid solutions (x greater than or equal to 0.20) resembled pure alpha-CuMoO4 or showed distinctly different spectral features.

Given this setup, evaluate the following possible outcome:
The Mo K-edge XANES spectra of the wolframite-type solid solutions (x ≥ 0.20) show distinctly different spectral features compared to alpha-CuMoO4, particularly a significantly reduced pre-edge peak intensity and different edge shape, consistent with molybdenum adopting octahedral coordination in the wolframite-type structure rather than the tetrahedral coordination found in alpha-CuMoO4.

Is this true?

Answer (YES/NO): YES